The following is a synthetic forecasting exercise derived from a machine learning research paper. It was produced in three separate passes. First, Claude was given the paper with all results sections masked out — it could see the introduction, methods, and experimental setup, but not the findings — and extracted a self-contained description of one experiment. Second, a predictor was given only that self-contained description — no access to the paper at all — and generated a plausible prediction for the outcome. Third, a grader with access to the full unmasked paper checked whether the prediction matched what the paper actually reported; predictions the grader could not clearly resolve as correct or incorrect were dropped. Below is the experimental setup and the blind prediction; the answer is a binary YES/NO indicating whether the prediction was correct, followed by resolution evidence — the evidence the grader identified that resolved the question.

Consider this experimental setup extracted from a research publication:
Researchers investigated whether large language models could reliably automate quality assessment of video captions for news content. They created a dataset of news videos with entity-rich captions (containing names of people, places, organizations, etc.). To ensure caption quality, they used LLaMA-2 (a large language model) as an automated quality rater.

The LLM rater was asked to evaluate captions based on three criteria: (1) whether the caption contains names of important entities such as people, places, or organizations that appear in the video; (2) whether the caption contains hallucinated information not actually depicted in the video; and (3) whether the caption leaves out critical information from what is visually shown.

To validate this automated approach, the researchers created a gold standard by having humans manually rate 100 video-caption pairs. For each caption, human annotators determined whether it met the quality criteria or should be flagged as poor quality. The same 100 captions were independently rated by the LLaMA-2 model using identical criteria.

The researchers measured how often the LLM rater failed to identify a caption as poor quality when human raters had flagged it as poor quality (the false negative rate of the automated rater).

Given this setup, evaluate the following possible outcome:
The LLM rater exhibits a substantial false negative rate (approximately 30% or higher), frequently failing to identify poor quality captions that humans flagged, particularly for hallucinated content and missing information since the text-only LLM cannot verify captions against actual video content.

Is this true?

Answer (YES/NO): NO